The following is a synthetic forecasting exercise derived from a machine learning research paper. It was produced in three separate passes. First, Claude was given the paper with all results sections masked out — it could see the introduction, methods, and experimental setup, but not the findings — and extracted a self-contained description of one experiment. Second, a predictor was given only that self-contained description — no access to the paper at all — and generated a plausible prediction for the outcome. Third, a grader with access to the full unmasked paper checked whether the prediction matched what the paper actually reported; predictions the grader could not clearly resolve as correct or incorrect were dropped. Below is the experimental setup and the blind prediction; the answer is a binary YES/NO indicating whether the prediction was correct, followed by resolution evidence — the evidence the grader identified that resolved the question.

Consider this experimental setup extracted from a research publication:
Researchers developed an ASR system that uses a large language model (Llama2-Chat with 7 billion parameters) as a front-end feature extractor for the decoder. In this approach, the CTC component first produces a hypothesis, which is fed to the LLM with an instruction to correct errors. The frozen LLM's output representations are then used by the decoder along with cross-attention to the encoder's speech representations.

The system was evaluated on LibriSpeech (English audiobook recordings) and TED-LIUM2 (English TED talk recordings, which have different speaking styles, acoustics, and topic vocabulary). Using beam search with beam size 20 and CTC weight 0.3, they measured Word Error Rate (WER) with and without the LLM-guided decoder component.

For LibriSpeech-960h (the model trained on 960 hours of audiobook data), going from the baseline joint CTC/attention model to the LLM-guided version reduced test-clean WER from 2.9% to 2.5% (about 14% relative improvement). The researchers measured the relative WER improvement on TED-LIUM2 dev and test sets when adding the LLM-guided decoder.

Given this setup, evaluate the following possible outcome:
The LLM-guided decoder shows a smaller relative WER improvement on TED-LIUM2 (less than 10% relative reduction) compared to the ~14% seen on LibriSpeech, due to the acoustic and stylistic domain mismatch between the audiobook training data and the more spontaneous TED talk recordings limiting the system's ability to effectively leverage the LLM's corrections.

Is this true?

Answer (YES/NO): NO